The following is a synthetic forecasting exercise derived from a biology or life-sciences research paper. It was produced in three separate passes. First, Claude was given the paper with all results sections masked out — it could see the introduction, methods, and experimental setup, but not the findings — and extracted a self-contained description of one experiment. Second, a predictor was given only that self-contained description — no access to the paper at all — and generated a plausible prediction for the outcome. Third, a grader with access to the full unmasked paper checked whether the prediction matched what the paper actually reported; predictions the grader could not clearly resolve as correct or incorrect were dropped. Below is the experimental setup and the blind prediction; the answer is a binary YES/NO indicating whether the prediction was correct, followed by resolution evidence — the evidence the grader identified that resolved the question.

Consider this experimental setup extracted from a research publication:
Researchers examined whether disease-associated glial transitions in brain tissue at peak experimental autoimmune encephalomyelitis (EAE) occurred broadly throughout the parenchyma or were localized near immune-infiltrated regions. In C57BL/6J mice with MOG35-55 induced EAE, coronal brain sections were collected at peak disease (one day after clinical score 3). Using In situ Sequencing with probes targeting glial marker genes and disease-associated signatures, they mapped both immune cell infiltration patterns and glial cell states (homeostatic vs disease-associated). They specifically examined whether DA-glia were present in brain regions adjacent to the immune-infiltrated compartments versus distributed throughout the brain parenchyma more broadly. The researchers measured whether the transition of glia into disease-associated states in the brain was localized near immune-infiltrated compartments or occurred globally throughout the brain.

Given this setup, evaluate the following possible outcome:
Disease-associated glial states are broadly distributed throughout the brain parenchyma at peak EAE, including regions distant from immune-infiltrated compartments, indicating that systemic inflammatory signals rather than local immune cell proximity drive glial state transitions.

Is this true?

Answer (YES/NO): NO